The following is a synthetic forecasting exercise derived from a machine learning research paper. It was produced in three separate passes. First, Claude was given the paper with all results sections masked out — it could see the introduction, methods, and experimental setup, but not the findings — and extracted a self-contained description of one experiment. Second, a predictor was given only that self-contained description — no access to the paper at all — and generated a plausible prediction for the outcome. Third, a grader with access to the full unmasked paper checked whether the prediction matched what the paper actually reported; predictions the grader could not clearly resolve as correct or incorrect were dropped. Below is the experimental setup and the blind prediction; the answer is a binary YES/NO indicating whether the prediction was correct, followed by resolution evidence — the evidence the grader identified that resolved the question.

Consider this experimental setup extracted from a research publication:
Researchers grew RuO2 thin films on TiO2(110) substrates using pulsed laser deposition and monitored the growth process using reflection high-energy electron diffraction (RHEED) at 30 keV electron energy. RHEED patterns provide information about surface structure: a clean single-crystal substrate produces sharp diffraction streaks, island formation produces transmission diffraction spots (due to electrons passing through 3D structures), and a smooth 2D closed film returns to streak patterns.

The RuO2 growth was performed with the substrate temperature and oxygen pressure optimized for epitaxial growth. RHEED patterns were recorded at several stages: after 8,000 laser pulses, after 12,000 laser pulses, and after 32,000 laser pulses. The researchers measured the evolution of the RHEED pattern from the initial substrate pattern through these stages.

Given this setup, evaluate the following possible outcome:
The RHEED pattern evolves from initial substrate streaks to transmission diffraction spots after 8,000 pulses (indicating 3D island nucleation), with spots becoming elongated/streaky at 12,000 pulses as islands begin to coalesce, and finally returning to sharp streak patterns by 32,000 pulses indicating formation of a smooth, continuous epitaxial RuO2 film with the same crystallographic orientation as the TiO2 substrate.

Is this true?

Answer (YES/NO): YES